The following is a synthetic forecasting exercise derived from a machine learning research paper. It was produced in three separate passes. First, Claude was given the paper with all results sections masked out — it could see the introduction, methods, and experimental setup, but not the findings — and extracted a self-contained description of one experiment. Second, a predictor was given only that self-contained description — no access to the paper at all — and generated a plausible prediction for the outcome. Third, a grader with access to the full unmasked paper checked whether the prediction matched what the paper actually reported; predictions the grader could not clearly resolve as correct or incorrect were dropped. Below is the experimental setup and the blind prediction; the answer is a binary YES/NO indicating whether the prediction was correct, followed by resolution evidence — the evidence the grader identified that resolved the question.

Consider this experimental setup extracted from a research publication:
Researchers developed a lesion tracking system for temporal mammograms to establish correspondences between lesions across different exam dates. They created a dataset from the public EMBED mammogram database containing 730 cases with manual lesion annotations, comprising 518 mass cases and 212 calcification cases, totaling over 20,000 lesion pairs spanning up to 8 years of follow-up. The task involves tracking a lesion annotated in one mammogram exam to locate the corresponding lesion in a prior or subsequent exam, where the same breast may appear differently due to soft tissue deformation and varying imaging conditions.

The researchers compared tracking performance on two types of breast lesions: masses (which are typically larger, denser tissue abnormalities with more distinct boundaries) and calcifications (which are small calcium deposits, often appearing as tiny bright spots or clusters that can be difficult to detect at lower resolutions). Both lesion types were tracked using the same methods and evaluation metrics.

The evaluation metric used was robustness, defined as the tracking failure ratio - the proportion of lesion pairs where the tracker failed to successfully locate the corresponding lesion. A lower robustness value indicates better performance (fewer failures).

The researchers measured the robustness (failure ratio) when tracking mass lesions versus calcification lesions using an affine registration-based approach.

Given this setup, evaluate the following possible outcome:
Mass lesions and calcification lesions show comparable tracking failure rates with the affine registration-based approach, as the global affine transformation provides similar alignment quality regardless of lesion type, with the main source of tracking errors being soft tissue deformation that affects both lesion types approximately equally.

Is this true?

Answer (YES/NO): NO